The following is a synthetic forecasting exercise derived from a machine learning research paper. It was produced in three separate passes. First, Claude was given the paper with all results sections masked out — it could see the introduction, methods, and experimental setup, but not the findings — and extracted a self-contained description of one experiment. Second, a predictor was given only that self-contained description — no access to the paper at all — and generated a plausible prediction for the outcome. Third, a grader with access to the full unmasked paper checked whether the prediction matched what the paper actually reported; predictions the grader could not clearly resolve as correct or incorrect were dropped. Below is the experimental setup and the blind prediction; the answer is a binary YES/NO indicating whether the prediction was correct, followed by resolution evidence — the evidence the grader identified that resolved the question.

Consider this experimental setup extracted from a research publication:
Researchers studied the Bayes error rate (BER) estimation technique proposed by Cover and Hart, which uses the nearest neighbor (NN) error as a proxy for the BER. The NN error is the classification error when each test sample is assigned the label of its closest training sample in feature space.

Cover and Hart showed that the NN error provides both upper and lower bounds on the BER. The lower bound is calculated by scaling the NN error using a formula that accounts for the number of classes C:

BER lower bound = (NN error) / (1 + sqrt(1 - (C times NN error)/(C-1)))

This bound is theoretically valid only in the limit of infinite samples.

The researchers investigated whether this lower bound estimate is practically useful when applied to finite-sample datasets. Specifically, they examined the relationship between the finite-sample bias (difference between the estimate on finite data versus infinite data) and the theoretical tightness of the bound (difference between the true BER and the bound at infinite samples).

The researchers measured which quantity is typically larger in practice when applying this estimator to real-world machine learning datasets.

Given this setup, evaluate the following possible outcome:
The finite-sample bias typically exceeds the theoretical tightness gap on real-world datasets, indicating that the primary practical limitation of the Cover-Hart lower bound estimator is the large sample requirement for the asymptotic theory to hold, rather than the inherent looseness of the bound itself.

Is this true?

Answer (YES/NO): YES